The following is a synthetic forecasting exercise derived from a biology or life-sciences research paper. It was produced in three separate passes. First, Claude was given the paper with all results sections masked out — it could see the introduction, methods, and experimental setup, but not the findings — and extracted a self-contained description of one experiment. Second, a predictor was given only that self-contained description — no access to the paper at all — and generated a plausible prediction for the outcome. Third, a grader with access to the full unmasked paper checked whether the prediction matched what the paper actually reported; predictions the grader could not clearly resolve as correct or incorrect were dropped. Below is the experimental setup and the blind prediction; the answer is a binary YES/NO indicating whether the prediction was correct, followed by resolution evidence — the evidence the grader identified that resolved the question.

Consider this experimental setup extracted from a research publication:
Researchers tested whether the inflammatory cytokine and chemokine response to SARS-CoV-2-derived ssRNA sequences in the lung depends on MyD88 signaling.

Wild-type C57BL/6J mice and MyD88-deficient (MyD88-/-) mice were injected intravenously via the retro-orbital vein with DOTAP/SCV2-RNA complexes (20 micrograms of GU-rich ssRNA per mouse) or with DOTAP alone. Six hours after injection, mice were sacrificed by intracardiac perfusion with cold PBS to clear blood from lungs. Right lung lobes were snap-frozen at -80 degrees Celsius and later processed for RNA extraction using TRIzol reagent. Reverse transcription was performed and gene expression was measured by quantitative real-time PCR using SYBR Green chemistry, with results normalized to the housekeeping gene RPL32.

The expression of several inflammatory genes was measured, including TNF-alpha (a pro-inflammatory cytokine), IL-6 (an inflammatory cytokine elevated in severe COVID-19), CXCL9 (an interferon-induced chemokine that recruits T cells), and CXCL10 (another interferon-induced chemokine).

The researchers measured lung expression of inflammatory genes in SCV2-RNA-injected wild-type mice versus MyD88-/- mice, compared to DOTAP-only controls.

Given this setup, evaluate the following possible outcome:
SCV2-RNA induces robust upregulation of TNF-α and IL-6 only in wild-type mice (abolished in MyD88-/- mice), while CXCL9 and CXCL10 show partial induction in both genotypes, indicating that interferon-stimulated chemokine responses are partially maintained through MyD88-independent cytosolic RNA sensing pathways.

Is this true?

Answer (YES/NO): NO